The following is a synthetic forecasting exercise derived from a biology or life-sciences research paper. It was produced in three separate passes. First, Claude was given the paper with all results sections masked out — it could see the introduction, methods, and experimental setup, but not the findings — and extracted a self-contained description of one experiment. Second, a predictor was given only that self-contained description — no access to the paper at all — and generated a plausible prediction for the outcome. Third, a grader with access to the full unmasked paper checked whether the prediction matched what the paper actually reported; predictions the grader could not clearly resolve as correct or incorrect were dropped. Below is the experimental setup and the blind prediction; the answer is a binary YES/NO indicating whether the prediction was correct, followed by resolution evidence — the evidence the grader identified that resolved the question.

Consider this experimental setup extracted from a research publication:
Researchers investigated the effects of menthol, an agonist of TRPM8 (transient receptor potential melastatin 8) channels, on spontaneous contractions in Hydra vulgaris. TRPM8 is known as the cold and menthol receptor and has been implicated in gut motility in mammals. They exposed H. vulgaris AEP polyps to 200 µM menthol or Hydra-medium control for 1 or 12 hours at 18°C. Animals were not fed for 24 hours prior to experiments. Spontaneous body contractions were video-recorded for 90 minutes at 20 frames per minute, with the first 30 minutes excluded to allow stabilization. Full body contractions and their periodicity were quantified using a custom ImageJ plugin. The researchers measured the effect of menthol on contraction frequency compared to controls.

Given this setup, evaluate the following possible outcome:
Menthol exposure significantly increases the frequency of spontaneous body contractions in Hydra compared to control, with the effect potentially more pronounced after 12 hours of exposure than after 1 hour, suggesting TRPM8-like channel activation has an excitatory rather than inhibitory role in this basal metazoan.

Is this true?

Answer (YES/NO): NO